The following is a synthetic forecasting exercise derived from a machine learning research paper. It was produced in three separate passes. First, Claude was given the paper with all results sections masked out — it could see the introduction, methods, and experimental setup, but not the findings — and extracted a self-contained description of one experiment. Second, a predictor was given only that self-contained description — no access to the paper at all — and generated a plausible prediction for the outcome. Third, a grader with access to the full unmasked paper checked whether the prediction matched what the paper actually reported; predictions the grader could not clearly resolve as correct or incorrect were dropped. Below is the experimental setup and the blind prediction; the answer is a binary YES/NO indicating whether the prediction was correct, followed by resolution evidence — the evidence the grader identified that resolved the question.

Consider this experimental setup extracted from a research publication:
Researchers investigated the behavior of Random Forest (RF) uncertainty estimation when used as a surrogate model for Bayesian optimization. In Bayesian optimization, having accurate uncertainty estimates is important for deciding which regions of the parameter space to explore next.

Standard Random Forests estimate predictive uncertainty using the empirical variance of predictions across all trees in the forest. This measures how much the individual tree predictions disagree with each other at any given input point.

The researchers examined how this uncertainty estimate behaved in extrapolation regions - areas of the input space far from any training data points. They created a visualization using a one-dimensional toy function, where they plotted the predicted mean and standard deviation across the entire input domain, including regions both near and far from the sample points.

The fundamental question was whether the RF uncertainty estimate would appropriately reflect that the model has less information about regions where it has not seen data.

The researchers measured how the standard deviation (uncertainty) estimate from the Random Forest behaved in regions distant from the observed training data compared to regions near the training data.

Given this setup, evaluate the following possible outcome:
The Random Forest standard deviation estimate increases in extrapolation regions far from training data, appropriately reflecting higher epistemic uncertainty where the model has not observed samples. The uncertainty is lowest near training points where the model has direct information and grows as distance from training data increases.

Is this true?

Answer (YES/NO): NO